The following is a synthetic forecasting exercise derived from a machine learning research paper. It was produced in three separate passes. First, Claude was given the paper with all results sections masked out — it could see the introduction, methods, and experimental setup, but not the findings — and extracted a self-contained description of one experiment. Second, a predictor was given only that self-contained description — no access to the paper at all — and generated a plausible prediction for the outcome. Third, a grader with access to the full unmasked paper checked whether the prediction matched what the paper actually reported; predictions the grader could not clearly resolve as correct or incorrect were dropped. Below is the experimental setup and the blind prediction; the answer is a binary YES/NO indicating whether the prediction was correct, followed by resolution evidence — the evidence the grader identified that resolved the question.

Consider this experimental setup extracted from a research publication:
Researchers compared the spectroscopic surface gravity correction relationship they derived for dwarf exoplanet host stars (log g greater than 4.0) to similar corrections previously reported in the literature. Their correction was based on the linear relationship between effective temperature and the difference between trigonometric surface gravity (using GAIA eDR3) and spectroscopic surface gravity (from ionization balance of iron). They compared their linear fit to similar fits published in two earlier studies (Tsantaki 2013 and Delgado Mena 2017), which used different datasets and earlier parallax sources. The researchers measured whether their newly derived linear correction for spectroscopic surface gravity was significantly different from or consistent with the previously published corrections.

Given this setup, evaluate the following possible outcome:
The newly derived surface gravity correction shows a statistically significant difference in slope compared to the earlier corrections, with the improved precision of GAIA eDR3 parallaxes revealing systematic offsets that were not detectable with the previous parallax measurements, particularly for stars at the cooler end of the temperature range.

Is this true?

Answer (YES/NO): NO